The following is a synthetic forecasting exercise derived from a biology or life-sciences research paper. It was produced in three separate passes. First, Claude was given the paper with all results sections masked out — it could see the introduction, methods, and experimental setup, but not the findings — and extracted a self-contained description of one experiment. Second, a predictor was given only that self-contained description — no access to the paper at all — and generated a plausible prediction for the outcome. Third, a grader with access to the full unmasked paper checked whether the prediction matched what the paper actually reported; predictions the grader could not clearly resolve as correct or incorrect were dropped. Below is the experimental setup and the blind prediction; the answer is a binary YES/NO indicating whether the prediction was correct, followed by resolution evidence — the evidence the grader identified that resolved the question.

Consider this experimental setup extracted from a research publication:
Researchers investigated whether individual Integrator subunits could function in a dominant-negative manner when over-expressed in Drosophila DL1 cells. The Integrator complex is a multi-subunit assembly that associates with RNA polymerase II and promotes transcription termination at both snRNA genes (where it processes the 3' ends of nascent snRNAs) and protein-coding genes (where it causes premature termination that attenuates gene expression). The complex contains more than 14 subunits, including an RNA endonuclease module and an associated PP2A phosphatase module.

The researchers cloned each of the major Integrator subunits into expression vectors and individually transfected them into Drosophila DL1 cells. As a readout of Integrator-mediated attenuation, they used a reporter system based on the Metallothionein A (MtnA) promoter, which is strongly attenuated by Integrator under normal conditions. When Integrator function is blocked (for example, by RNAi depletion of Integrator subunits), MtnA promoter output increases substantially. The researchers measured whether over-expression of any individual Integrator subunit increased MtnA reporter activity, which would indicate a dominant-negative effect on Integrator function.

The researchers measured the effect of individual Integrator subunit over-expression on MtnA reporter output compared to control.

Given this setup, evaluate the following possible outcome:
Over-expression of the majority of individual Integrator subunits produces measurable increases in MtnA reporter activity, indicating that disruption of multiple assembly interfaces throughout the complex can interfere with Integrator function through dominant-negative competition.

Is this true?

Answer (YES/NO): NO